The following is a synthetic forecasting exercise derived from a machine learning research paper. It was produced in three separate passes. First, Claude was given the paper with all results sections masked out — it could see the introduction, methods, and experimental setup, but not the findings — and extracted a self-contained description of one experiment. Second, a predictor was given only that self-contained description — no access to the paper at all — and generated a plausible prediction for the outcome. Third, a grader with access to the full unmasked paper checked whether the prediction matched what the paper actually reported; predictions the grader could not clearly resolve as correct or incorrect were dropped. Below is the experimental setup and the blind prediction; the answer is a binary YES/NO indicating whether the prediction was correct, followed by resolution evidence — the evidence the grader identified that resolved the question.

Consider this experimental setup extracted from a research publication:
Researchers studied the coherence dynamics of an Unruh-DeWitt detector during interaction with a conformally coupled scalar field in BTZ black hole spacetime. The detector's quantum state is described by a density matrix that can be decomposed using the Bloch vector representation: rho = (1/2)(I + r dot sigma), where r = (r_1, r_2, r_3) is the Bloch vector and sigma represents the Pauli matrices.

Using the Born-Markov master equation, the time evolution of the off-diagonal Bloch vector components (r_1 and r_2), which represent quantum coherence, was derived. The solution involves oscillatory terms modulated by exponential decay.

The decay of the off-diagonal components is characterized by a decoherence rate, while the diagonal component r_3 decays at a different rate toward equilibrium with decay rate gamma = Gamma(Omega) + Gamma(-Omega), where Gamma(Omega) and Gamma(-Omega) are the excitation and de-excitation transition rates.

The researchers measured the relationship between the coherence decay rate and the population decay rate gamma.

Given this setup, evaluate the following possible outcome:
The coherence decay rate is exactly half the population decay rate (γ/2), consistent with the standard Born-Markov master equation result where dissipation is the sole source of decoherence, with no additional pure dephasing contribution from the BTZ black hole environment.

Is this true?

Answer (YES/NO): YES